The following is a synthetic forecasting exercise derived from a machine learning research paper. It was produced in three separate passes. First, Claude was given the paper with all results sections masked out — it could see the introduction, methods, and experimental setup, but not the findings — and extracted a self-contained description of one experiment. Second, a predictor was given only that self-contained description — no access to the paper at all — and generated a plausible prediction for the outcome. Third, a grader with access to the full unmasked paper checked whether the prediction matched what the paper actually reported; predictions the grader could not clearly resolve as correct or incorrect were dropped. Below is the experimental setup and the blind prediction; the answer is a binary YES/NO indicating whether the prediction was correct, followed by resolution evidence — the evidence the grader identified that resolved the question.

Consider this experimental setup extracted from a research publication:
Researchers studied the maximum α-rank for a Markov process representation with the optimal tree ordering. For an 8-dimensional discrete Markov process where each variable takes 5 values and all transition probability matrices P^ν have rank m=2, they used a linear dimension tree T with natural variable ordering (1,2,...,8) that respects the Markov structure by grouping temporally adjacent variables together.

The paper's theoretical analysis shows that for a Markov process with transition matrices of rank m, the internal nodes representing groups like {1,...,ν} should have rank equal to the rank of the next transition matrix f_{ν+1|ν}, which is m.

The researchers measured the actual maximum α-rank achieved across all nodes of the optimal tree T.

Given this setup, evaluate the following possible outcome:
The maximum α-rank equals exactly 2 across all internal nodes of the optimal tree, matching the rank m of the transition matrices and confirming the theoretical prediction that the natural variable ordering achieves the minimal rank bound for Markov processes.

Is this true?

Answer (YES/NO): NO